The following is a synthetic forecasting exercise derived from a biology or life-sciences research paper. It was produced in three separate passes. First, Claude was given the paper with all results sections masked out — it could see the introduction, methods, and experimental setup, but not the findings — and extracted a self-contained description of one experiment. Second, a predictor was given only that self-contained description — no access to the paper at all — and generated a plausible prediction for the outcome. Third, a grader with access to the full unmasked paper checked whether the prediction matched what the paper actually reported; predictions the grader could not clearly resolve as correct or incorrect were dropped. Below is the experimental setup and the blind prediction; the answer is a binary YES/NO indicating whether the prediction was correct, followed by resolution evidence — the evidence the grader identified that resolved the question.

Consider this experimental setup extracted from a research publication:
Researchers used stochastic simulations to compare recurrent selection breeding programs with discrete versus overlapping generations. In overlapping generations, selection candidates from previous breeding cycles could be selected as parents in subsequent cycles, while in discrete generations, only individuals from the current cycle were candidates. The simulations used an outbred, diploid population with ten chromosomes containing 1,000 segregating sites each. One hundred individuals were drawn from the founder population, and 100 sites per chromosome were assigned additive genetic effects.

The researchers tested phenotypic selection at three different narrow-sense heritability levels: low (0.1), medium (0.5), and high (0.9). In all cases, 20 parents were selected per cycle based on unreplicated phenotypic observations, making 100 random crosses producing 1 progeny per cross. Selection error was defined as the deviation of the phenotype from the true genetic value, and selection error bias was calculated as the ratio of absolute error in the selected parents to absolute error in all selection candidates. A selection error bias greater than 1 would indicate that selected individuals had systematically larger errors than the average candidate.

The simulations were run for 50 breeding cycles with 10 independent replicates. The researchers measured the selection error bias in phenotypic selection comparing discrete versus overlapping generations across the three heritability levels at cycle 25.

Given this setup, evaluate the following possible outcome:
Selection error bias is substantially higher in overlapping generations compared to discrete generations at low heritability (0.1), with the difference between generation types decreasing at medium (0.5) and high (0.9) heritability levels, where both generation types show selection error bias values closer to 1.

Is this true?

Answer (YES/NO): YES